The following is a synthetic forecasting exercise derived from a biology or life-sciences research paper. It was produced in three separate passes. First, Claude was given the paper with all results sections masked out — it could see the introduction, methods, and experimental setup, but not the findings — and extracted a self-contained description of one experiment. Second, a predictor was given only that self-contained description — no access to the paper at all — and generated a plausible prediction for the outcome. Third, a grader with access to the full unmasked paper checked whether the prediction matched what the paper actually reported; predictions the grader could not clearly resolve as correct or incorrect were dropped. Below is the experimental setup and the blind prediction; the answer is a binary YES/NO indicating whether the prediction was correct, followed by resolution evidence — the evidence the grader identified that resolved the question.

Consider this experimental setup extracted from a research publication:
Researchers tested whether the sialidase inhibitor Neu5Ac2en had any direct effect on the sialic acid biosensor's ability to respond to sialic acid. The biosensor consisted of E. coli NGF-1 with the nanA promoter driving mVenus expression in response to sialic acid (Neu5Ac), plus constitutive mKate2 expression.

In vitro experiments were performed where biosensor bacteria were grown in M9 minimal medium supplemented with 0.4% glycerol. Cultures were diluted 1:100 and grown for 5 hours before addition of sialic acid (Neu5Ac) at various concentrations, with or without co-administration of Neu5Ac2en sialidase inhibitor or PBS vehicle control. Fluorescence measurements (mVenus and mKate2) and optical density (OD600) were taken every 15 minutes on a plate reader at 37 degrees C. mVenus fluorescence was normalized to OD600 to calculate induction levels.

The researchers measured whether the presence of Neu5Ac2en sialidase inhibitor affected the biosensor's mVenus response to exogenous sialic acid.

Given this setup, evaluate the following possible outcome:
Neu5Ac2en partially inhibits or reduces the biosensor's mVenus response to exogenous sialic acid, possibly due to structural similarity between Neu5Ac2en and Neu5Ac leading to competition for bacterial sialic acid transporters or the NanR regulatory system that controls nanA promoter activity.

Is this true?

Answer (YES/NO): NO